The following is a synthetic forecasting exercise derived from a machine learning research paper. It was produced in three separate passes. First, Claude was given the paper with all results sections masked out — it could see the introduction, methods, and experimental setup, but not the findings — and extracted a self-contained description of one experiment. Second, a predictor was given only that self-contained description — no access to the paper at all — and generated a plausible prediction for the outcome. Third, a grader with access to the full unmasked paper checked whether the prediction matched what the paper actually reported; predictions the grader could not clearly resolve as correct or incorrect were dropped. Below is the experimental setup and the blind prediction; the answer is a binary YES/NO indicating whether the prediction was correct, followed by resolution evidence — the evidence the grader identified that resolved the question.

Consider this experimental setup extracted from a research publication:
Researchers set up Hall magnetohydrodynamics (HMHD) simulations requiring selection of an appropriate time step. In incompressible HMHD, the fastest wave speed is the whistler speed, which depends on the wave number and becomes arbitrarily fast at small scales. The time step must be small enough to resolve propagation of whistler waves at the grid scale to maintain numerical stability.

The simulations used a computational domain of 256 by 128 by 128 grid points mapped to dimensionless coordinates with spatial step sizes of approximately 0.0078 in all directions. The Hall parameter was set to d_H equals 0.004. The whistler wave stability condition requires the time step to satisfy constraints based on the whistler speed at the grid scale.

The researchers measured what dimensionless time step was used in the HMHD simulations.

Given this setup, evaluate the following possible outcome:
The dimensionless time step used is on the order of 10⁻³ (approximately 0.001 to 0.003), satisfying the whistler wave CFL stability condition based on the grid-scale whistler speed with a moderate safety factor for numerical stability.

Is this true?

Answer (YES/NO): NO